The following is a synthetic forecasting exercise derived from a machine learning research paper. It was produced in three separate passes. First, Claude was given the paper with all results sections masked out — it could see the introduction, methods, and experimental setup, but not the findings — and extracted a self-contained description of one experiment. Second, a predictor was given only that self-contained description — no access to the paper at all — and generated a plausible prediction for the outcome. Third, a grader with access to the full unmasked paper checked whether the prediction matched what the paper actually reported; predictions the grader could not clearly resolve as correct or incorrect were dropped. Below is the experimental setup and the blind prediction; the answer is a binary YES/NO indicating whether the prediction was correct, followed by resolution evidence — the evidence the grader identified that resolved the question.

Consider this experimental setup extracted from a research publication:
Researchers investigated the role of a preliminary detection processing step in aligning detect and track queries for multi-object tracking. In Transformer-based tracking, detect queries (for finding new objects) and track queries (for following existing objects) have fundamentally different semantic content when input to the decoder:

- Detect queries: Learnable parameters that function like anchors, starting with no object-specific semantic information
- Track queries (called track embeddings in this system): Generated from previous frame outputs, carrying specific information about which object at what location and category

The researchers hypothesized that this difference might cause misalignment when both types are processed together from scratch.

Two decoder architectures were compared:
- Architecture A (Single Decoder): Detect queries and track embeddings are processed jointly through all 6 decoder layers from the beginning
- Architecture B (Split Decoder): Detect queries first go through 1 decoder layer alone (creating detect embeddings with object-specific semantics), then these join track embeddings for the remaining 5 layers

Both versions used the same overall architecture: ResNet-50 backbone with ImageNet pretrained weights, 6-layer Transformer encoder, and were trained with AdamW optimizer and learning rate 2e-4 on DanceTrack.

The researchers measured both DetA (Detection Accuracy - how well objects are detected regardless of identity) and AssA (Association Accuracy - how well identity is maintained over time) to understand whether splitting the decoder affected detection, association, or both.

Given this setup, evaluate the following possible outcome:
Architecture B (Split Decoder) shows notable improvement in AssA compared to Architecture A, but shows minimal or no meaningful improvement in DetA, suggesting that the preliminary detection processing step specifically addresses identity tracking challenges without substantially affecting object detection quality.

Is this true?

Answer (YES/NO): YES